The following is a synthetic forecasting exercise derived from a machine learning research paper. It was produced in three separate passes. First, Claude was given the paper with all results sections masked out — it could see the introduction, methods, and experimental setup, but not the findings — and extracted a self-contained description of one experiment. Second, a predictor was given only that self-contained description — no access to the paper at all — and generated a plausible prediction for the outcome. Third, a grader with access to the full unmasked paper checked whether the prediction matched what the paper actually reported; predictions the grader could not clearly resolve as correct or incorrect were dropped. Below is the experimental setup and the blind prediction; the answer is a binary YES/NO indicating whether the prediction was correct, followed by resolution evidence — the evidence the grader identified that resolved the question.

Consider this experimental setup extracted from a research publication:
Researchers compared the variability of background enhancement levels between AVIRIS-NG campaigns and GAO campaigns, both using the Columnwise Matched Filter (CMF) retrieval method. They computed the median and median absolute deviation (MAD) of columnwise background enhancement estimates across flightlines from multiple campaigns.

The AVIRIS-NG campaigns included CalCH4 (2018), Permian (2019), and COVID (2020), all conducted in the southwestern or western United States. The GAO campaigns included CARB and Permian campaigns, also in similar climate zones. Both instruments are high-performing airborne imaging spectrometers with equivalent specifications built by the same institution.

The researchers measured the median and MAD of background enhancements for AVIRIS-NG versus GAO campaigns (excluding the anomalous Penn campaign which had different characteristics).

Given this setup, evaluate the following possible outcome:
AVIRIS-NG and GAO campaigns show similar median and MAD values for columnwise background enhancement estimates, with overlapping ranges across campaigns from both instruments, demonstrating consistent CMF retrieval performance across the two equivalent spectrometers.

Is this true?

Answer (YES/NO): NO